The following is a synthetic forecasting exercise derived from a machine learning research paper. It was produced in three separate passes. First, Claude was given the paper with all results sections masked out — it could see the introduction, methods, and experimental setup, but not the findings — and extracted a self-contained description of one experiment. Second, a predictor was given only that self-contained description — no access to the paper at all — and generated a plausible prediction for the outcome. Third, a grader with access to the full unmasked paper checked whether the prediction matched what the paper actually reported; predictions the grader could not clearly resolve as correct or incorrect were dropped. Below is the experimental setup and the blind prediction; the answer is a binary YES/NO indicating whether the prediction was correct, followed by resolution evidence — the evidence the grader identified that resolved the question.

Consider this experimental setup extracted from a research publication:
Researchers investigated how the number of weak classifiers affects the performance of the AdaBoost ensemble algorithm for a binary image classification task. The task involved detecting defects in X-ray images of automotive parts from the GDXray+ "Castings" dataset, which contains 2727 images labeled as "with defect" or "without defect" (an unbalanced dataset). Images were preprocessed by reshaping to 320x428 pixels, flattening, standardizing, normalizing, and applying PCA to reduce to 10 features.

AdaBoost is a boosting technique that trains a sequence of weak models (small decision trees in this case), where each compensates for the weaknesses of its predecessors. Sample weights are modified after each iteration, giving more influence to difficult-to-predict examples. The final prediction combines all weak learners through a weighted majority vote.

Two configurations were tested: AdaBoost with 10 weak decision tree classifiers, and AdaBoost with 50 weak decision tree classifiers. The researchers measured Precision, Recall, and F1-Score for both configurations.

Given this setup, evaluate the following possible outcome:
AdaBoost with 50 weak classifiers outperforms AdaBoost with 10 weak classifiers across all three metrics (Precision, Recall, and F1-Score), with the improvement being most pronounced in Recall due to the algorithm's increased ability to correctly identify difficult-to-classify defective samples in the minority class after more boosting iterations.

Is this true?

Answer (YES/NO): YES